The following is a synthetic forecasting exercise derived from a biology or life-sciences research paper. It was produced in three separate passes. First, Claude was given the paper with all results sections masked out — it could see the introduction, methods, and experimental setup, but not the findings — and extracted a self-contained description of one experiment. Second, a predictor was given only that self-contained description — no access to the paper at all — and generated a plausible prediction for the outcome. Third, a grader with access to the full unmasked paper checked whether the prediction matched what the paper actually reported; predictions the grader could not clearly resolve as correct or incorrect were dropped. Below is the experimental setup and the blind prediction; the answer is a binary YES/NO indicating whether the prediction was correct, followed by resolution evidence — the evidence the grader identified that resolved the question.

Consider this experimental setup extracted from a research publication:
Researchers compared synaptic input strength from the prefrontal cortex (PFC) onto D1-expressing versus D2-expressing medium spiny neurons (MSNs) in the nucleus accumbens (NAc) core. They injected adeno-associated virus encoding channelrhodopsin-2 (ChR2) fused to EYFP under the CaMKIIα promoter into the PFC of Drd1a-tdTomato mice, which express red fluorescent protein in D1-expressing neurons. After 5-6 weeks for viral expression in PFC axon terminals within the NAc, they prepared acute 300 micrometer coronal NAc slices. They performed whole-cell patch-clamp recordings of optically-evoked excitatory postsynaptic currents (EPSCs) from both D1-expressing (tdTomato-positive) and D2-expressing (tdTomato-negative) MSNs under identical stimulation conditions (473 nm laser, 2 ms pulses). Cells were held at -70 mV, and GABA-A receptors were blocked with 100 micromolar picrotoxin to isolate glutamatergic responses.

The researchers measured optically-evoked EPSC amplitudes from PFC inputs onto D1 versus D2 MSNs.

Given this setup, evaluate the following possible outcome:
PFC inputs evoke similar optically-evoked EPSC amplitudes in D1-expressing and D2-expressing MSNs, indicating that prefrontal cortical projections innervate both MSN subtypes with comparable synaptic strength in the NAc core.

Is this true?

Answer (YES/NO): NO